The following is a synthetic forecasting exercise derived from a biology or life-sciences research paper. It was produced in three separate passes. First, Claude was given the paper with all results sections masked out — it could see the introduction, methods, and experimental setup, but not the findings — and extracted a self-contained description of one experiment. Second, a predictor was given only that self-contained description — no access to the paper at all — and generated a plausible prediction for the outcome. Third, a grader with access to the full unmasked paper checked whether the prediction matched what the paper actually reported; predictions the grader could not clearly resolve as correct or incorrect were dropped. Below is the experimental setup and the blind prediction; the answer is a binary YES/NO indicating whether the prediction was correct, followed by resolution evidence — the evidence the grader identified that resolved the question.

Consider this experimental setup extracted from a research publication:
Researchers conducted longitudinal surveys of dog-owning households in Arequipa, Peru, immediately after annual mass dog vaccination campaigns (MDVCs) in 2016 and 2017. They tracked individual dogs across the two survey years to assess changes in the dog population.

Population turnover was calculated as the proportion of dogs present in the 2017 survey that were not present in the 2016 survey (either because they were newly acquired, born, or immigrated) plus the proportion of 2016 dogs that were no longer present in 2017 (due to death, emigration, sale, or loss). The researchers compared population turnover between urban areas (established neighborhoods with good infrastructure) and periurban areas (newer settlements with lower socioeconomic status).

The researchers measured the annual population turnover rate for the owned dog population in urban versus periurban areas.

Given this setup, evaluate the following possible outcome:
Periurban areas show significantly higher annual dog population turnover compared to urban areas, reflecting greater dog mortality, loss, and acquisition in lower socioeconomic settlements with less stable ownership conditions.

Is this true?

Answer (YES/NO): YES